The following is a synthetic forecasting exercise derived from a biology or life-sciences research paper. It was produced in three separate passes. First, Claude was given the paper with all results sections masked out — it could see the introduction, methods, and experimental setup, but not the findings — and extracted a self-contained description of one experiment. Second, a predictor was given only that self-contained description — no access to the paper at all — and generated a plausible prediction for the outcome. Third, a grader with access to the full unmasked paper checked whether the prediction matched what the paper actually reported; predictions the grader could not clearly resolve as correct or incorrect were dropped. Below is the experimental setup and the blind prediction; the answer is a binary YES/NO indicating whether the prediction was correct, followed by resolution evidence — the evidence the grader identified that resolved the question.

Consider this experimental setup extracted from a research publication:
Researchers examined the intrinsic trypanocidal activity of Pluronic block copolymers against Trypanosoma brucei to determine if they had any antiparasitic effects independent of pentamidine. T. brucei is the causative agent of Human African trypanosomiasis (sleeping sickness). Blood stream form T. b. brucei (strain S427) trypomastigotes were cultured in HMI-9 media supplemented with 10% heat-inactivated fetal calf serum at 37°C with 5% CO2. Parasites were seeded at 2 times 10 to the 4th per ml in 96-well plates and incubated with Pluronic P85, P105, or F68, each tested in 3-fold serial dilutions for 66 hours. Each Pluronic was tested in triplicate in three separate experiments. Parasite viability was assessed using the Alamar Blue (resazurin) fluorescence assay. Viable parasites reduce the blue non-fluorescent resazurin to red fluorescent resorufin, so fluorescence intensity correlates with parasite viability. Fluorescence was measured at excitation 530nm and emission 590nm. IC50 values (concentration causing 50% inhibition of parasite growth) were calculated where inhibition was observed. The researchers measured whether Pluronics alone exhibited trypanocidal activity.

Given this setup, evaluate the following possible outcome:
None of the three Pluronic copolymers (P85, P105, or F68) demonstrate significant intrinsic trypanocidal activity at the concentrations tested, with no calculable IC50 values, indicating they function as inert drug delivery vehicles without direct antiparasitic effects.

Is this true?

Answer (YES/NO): NO